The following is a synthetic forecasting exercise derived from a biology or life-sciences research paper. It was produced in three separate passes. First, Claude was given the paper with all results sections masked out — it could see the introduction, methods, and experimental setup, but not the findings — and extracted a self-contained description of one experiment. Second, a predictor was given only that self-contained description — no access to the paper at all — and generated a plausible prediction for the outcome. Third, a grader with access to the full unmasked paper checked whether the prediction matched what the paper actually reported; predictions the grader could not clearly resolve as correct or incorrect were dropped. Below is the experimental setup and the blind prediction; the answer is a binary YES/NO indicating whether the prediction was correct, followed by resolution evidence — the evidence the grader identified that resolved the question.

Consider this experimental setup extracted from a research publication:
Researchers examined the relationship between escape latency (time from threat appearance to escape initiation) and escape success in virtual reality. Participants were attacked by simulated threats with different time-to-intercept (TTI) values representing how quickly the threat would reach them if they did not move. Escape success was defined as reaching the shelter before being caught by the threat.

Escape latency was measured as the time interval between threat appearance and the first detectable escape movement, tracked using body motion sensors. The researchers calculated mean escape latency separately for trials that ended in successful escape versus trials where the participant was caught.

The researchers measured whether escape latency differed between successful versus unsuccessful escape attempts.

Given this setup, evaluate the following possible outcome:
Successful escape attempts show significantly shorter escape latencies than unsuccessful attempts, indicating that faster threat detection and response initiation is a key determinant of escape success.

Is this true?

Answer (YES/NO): YES